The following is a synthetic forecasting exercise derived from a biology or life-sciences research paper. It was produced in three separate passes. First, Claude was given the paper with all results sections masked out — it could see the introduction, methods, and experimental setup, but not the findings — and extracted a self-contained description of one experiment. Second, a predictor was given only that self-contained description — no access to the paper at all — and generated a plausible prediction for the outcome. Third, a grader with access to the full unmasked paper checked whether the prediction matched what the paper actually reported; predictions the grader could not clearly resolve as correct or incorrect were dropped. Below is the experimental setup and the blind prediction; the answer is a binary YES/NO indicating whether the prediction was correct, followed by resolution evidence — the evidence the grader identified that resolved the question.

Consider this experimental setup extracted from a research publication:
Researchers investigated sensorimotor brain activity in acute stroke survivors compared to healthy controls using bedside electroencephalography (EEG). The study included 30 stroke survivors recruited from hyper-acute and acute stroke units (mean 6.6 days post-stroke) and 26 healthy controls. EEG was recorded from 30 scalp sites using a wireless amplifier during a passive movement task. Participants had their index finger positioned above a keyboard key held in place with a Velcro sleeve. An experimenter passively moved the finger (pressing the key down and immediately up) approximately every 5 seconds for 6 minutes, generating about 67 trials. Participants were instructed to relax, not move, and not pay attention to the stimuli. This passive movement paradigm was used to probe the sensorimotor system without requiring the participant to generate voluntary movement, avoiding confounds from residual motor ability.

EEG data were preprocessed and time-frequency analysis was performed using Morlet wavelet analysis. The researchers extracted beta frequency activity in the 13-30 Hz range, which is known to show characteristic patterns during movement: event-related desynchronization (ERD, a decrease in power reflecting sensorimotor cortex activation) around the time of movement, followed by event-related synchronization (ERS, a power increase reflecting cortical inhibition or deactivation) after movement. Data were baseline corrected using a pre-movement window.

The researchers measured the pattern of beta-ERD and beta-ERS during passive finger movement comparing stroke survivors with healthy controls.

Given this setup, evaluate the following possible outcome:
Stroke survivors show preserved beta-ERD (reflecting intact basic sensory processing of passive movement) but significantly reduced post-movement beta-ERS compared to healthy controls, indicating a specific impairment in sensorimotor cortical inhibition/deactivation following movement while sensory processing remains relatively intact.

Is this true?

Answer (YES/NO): NO